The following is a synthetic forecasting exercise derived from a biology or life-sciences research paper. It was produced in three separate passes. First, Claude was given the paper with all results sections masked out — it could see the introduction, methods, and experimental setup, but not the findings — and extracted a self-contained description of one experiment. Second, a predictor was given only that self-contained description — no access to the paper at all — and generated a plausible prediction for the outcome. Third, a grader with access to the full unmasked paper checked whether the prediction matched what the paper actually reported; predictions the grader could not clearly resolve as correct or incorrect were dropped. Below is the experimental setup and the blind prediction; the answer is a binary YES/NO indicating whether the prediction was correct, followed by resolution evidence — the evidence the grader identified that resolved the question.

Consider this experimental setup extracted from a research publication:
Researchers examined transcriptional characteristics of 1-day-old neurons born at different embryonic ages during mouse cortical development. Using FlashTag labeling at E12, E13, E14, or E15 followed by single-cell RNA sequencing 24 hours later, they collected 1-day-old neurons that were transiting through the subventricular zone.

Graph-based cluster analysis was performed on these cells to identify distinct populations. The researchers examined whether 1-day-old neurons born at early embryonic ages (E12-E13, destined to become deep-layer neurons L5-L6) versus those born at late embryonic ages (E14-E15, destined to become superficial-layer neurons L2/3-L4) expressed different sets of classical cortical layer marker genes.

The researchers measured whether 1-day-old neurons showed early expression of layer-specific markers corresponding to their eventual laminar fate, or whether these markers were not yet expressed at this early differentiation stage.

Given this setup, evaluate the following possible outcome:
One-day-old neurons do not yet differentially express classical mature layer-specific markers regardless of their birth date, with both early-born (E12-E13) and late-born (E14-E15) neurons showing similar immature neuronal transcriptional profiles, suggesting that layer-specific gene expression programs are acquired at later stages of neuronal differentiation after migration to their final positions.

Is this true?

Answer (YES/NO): NO